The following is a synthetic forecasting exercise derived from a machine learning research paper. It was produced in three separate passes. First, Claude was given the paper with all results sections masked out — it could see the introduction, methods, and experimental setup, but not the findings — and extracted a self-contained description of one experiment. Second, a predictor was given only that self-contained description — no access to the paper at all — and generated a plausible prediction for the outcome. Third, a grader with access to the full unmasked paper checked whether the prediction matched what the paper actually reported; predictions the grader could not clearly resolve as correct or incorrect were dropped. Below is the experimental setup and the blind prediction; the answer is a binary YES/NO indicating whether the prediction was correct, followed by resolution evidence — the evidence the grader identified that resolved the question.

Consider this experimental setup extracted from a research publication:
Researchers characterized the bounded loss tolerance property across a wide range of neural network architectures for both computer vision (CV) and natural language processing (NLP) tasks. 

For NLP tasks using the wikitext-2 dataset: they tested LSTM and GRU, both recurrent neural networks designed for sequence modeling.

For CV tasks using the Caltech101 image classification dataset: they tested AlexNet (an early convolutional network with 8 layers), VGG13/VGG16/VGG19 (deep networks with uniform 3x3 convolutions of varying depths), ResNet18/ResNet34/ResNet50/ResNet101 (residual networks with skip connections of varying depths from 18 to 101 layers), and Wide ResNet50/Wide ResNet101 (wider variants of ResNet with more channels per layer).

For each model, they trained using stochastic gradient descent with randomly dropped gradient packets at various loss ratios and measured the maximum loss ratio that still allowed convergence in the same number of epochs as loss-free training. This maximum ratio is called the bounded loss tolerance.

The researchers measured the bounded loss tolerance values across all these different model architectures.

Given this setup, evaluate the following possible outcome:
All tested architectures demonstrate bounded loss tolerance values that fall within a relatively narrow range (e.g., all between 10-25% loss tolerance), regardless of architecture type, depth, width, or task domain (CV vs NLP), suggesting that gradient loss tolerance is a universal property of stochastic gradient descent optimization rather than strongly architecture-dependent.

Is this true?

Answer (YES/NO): NO